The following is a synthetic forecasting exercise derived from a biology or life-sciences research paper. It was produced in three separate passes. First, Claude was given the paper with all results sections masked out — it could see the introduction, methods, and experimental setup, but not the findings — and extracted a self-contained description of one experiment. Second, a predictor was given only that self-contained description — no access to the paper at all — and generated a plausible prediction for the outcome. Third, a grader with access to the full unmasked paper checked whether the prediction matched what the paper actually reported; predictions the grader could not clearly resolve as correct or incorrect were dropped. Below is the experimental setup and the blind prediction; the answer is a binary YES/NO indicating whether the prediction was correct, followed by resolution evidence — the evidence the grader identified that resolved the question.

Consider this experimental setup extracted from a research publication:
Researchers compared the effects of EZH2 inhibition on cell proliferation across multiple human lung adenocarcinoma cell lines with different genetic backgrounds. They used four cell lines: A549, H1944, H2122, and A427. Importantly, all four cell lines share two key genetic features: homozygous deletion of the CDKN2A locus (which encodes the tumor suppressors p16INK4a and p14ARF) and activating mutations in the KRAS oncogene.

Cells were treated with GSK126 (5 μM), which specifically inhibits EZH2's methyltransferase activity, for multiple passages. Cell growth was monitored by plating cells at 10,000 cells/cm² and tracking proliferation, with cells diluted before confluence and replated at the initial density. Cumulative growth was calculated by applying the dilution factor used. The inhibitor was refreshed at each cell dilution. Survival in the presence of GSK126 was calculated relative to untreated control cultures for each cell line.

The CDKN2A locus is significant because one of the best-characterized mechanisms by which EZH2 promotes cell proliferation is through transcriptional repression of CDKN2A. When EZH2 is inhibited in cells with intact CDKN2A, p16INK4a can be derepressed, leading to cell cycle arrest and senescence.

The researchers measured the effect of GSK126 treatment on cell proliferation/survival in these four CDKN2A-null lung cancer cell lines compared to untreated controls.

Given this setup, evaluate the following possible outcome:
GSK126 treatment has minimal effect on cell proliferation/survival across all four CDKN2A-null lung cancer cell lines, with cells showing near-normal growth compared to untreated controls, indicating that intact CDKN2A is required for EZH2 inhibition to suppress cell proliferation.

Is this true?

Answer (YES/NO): YES